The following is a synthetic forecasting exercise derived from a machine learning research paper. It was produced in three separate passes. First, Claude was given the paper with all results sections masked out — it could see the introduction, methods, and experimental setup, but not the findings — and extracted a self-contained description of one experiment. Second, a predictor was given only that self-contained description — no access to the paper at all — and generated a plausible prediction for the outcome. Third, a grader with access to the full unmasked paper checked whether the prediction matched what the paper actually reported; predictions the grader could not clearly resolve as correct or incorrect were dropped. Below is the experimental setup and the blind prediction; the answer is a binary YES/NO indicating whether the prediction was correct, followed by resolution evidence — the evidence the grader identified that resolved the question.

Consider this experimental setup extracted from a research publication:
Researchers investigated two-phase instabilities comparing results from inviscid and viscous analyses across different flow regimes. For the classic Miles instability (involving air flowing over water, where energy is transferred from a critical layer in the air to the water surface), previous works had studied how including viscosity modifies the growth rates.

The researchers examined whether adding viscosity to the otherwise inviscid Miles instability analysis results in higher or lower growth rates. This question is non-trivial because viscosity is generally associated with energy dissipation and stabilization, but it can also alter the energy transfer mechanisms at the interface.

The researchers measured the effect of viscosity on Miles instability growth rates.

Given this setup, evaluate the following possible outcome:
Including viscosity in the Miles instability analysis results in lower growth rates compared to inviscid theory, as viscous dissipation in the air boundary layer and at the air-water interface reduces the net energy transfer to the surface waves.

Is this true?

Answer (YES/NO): NO